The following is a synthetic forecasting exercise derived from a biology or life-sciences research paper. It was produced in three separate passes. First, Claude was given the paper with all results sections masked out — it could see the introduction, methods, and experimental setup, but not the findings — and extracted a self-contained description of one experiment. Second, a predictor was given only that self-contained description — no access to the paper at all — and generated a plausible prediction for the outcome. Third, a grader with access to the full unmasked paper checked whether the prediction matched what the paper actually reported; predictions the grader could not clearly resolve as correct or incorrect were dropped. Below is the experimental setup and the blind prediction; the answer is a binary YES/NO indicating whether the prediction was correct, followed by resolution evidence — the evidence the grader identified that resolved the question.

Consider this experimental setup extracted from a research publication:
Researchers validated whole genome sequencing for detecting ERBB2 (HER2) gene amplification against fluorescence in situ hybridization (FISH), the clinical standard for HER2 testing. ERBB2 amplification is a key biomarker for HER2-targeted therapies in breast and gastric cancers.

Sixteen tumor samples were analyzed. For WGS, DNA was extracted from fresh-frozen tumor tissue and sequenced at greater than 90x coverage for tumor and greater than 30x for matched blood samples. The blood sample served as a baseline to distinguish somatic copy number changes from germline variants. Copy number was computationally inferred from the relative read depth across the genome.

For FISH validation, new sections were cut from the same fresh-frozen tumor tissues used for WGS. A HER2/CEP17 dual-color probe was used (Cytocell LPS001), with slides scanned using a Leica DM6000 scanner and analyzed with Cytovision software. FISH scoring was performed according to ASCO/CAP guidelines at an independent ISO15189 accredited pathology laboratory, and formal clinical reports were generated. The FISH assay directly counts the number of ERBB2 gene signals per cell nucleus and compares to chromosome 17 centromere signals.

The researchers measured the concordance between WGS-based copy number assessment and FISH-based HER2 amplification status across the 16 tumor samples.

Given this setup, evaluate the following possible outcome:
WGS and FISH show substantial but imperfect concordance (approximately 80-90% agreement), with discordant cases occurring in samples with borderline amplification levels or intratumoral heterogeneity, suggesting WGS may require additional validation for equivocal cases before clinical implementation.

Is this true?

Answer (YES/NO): NO